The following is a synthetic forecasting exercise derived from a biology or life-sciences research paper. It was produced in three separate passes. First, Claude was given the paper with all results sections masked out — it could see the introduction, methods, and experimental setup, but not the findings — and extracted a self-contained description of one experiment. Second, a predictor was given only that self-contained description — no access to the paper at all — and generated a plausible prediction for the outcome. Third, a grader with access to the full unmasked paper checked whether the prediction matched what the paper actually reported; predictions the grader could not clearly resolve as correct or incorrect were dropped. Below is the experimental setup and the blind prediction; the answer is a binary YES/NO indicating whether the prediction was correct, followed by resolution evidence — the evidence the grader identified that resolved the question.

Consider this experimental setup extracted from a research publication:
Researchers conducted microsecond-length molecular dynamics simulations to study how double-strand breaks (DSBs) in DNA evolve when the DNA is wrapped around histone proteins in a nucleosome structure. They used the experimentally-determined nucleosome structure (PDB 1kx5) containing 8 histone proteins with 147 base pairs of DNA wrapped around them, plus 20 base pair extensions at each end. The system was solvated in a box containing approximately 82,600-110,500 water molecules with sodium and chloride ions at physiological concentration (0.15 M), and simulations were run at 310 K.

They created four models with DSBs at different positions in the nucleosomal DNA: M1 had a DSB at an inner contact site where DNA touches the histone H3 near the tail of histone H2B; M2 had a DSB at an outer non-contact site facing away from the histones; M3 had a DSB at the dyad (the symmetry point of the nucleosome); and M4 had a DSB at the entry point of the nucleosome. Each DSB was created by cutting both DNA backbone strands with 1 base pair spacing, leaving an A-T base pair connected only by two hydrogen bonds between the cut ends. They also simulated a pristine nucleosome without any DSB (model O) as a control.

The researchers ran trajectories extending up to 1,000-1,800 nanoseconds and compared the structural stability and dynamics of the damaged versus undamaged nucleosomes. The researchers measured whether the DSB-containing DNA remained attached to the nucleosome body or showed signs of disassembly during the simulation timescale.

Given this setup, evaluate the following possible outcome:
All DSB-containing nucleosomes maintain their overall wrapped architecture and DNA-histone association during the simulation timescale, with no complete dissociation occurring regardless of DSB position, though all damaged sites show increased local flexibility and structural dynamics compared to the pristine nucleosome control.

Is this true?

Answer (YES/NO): YES